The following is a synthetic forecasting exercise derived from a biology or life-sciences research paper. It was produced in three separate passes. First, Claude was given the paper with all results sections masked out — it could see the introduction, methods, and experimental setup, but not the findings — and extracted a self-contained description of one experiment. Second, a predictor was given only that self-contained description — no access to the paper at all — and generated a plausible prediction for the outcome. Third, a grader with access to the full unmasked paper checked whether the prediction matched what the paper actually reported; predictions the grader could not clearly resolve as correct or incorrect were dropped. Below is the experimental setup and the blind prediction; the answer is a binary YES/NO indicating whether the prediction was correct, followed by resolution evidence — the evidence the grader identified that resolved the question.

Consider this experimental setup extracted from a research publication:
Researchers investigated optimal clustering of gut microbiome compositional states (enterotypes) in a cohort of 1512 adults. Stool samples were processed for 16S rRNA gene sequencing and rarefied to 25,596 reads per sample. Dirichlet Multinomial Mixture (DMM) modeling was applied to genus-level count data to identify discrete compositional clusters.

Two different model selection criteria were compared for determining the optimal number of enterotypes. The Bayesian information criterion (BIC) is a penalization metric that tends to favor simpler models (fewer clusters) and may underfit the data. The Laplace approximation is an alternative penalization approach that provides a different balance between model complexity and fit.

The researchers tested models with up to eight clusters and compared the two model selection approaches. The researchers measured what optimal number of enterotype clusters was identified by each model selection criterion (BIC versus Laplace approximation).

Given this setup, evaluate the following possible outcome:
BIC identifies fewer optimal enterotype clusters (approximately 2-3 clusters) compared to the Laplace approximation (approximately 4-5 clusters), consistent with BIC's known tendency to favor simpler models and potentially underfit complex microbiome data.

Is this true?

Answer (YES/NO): NO